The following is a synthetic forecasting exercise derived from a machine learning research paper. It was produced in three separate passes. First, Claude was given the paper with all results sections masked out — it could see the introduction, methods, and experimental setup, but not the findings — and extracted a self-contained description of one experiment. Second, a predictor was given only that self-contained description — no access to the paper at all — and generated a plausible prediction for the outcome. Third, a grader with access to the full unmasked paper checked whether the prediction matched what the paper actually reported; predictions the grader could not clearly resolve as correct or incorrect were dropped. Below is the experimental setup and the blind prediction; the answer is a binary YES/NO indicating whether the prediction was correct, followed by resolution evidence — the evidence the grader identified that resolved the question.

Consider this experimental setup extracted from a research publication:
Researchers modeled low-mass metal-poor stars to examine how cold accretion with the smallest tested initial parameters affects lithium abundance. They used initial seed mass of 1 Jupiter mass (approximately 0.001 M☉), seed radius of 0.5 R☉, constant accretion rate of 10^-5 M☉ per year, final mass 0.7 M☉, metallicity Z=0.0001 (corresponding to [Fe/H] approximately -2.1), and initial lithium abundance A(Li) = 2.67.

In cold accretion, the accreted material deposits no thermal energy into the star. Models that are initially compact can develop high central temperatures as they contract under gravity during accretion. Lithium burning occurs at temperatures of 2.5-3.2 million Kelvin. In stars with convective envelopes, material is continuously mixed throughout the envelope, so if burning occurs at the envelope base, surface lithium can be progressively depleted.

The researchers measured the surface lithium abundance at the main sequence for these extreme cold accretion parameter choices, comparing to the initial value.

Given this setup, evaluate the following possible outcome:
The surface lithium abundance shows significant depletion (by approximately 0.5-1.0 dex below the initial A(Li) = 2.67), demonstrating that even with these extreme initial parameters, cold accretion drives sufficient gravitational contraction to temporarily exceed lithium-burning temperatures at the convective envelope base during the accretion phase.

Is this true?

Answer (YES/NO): NO